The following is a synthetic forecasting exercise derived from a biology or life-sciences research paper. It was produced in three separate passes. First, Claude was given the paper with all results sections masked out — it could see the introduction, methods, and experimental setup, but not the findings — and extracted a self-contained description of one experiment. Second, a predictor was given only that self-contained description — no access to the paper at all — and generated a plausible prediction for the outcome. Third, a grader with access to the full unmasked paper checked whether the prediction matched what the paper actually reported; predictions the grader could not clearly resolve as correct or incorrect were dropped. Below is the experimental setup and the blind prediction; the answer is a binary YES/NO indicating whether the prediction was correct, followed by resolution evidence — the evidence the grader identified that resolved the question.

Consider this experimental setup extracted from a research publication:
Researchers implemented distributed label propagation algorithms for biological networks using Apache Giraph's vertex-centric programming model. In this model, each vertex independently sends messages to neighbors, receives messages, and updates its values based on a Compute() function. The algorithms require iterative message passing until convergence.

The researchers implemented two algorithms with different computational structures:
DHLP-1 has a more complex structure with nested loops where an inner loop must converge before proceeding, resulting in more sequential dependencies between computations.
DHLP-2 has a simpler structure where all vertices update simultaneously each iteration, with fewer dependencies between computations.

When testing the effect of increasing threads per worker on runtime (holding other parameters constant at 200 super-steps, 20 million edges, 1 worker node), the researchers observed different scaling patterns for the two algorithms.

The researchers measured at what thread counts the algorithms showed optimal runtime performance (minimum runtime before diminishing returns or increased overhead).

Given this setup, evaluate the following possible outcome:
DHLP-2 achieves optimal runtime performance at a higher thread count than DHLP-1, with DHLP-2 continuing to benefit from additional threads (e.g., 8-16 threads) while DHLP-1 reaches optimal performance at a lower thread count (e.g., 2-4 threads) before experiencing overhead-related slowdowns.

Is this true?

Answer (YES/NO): NO